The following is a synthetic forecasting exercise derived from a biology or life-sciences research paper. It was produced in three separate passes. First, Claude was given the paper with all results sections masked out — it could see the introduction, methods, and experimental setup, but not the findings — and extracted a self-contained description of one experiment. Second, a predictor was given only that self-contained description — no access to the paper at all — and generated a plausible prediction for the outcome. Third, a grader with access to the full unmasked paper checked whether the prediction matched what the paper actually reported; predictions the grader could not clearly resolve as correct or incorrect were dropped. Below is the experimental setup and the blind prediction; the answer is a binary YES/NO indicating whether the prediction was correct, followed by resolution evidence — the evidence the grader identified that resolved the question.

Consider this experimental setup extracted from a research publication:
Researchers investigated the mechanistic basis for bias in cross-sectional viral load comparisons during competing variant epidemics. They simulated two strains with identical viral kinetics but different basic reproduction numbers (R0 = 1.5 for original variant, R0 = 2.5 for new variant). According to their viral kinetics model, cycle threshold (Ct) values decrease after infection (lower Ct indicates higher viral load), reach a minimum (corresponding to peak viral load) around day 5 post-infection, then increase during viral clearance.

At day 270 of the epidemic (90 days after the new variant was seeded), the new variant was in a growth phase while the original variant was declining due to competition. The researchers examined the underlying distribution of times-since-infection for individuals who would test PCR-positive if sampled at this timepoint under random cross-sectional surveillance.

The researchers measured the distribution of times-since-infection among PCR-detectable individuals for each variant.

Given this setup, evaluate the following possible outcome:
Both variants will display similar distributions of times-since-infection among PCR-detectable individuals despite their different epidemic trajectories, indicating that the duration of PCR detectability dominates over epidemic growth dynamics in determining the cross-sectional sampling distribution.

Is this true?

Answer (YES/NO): NO